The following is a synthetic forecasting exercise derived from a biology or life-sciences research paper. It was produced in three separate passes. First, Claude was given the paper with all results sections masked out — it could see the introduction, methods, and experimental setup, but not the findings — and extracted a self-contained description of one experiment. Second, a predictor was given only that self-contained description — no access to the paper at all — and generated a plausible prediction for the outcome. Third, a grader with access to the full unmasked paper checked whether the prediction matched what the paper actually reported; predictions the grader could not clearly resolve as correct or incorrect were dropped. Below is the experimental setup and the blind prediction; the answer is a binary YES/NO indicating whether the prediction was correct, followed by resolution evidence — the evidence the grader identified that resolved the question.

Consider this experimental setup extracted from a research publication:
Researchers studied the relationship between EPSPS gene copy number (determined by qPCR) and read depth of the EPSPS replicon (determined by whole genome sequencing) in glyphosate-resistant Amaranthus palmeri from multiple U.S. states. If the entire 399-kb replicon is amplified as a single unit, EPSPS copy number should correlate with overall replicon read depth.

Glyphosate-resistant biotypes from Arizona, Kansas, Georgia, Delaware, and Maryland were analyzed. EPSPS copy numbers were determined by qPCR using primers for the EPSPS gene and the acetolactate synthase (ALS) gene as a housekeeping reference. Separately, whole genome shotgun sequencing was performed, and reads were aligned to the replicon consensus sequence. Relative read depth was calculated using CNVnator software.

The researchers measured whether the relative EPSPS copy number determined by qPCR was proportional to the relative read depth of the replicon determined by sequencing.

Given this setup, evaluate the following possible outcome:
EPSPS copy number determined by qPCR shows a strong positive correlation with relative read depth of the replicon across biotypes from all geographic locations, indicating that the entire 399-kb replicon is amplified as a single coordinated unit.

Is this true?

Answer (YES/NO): YES